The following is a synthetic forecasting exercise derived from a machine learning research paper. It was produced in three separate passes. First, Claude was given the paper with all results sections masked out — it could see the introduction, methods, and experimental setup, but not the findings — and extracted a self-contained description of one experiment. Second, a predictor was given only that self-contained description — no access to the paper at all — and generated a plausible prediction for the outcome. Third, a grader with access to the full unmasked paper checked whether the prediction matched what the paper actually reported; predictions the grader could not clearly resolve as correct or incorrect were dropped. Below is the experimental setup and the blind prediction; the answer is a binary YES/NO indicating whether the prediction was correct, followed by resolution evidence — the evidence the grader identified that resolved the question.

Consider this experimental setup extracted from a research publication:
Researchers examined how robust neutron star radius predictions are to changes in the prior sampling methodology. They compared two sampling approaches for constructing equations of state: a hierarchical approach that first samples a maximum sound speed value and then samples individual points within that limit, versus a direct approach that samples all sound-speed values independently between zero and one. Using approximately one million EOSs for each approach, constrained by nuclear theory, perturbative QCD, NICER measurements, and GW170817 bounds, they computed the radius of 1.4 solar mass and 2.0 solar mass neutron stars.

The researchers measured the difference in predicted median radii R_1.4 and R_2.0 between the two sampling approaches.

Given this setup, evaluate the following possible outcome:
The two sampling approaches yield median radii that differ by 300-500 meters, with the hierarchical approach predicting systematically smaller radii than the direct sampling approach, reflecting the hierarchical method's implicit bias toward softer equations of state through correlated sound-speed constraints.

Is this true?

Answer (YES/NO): NO